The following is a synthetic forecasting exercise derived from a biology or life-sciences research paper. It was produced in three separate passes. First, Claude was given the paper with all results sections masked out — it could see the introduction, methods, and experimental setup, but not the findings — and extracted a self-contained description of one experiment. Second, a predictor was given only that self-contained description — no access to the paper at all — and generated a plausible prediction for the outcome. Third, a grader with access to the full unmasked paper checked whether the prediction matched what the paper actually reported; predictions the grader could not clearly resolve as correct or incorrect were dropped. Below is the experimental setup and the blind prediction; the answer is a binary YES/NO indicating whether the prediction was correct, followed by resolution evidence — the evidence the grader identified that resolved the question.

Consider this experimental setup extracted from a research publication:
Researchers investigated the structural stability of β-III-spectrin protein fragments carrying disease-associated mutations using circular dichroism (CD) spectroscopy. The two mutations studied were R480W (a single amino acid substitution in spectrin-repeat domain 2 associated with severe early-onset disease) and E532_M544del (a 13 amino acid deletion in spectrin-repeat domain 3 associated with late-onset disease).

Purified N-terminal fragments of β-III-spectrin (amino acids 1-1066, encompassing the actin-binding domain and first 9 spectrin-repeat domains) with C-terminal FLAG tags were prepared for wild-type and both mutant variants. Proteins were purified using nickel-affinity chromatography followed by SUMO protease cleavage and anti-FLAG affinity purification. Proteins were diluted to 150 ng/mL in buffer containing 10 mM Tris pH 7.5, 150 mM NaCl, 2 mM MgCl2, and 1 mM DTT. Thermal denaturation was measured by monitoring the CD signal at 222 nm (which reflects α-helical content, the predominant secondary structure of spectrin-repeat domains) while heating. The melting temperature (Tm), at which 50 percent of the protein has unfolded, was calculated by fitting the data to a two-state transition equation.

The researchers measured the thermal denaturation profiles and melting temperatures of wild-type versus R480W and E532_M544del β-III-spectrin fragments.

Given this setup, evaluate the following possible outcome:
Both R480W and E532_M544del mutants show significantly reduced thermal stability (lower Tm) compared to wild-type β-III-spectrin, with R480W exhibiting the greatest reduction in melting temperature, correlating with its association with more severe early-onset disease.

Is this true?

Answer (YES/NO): NO